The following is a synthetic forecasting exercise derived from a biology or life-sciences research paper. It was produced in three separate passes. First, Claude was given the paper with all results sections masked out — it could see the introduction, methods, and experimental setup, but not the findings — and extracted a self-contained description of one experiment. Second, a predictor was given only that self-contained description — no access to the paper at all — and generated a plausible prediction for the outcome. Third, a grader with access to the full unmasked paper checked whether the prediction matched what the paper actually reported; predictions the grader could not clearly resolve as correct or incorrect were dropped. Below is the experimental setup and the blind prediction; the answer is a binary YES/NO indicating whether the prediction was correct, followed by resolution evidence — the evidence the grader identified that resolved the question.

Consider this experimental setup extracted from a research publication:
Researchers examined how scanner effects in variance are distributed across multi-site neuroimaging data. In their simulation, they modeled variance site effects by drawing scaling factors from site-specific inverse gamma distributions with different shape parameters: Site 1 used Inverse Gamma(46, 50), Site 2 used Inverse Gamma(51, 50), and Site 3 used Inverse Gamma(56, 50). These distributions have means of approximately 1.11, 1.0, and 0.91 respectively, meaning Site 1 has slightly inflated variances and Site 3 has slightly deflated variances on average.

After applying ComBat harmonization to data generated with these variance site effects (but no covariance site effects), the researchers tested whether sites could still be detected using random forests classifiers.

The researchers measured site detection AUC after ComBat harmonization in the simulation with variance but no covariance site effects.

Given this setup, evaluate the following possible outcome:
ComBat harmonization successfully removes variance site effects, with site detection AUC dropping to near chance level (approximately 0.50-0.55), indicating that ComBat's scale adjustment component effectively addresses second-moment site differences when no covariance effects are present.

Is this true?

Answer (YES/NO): YES